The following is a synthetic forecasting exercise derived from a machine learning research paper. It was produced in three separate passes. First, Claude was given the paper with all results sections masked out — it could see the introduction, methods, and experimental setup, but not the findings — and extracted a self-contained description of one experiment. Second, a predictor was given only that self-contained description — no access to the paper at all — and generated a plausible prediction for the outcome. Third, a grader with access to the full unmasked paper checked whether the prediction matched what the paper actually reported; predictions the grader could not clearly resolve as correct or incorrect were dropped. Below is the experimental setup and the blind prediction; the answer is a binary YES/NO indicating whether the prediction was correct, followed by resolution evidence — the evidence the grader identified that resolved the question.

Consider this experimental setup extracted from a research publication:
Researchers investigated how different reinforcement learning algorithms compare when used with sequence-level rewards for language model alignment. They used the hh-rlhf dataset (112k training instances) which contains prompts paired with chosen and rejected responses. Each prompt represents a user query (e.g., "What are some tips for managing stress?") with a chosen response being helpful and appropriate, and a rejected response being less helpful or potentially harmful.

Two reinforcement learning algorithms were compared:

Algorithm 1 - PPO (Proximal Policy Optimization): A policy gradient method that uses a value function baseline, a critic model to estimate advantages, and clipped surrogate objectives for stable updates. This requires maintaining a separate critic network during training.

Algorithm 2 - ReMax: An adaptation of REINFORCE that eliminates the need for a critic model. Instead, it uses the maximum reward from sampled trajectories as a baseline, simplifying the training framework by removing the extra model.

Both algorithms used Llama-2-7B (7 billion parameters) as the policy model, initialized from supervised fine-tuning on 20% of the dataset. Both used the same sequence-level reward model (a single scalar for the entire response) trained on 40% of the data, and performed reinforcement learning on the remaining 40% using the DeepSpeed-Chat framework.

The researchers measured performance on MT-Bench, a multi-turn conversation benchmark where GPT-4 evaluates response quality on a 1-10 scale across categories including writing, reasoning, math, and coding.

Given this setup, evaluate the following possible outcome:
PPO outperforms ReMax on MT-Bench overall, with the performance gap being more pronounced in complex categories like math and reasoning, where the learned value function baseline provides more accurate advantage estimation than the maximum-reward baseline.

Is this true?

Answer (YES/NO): NO